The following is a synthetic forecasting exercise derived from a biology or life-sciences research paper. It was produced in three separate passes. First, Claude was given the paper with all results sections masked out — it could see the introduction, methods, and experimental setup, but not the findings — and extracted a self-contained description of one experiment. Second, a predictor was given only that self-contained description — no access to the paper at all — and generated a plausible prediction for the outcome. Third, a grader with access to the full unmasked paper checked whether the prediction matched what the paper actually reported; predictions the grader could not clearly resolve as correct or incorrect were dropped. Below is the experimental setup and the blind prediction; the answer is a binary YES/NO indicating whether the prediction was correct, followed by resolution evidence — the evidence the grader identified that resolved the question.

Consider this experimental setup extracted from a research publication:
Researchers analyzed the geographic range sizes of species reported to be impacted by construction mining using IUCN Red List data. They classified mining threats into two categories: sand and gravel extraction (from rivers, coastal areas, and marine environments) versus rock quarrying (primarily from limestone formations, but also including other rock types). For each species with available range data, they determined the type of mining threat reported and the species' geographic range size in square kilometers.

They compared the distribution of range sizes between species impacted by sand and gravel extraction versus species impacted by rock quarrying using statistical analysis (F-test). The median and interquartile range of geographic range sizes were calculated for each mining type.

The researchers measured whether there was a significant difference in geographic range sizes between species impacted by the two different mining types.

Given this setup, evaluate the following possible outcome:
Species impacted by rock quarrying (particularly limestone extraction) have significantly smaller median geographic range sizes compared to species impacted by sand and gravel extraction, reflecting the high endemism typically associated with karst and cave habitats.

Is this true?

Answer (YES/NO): YES